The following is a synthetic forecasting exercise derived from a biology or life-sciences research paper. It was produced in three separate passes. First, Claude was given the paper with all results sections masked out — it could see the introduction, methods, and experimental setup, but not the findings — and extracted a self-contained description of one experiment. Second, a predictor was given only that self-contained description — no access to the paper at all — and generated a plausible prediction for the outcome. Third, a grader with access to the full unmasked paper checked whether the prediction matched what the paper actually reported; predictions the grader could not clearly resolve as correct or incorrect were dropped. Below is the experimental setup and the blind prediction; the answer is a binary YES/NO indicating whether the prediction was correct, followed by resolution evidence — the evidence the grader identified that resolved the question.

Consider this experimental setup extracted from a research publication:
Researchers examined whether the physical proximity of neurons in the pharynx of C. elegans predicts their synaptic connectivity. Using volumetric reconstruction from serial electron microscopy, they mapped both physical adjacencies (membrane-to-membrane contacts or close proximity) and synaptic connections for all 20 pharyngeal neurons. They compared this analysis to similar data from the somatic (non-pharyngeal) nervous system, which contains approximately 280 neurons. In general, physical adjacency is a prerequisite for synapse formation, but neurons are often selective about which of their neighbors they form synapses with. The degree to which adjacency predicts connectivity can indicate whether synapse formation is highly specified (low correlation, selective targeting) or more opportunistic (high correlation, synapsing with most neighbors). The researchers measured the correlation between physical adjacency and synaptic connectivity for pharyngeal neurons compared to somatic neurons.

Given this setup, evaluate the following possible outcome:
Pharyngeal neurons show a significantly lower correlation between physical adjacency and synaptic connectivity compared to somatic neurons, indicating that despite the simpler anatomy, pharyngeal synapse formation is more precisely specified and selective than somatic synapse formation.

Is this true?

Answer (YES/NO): NO